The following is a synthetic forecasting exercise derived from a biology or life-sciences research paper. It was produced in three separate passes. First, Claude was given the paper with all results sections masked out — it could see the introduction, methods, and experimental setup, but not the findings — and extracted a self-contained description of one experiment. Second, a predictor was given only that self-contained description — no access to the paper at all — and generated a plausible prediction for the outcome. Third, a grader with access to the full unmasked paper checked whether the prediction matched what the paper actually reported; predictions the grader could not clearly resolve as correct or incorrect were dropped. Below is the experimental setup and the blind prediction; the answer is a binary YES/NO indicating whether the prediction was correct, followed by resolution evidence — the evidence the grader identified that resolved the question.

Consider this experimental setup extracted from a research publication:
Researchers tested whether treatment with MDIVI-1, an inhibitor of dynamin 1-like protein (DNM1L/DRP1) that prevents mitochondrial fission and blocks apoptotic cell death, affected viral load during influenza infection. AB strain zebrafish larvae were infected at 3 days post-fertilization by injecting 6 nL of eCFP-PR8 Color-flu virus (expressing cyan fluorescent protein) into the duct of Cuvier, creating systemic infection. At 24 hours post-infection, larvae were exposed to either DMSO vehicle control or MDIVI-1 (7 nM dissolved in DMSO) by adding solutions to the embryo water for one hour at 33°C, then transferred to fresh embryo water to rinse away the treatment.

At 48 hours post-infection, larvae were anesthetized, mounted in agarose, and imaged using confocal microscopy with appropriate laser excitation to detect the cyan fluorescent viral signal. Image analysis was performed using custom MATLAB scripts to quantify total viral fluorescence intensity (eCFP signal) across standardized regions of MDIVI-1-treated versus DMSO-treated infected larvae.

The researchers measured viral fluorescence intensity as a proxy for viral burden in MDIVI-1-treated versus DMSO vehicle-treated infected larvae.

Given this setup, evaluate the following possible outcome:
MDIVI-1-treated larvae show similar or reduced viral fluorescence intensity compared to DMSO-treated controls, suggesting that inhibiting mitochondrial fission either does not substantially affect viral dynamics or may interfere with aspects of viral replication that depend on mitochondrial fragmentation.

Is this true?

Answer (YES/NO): YES